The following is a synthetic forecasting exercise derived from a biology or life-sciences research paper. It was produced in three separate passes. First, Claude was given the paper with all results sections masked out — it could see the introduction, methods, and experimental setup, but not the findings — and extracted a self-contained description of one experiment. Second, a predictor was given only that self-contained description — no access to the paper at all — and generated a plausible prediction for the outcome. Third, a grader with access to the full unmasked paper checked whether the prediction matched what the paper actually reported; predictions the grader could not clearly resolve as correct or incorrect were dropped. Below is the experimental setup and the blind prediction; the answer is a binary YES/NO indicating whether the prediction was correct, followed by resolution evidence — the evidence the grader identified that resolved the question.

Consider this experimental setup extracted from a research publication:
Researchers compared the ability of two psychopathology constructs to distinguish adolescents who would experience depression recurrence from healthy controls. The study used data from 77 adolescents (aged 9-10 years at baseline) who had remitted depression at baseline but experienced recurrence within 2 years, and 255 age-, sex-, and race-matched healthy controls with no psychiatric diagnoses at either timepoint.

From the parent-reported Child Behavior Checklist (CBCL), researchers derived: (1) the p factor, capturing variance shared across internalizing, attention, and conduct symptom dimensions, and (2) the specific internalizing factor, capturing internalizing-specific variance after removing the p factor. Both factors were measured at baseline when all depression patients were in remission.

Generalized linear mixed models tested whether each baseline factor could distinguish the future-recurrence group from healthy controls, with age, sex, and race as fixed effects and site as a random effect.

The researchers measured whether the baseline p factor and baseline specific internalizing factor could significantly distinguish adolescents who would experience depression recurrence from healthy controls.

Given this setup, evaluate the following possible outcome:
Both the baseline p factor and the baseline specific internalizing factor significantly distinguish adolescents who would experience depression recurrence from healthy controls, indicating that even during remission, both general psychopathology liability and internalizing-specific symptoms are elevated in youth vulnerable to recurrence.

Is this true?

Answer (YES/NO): YES